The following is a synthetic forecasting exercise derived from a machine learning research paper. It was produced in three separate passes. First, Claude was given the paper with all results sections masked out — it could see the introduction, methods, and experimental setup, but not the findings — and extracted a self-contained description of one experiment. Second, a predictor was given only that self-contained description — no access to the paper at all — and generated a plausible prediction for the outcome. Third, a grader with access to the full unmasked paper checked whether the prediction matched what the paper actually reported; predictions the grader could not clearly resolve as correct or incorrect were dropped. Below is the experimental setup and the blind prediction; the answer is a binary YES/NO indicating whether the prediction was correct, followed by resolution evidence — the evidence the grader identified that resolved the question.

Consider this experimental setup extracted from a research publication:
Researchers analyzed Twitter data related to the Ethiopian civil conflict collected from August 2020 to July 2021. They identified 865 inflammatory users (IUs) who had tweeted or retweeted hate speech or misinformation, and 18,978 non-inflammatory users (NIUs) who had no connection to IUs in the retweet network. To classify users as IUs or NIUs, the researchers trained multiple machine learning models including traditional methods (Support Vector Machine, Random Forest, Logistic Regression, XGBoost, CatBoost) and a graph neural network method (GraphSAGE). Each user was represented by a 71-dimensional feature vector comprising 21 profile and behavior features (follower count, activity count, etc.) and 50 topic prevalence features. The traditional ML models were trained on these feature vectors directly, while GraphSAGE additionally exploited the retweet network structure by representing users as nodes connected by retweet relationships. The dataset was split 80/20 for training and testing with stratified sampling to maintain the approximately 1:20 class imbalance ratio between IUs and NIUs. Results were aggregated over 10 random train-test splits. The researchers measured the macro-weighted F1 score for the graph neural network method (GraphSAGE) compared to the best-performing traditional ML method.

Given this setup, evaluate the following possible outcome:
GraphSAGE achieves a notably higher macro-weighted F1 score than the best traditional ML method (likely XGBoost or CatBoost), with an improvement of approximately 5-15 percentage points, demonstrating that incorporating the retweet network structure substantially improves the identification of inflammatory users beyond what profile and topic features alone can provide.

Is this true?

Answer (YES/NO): NO